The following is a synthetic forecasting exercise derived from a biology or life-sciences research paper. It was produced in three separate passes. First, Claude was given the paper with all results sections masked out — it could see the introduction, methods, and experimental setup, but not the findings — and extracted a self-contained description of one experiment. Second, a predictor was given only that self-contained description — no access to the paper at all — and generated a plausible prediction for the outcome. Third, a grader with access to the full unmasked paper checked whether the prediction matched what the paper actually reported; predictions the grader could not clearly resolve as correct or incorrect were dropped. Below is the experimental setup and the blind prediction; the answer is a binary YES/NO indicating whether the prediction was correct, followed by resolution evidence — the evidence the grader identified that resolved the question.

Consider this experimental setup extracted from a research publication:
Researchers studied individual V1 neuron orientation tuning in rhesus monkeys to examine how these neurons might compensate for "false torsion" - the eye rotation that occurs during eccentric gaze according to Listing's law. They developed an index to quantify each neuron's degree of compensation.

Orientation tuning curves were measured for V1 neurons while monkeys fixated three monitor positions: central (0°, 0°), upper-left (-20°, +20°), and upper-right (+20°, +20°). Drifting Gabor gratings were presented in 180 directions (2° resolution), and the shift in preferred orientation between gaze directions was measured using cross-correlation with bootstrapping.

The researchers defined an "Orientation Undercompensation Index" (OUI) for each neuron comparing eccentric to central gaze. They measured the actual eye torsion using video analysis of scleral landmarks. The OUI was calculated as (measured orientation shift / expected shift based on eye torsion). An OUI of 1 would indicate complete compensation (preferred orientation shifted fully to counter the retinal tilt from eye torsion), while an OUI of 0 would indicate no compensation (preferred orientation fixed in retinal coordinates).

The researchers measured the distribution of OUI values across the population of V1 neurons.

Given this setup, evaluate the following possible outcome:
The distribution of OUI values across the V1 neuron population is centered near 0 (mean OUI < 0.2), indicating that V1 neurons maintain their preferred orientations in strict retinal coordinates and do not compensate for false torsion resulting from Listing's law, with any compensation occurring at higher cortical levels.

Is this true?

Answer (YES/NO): NO